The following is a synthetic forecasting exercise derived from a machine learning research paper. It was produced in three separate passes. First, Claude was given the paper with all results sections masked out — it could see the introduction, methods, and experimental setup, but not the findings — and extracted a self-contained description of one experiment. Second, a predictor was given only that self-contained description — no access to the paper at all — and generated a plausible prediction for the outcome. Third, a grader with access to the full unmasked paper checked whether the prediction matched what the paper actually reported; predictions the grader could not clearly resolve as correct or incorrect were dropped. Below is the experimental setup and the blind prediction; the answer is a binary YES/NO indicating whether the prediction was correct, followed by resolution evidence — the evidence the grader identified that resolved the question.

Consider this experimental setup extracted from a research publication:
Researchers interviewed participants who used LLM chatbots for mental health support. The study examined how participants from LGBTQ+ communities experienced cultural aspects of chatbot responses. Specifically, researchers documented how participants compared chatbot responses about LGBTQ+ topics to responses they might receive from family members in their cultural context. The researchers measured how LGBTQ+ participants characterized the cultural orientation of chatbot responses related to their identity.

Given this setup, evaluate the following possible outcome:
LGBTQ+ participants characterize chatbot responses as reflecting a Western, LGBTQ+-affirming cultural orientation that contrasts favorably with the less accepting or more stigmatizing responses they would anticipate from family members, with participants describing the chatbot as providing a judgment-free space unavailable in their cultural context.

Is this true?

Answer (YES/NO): YES